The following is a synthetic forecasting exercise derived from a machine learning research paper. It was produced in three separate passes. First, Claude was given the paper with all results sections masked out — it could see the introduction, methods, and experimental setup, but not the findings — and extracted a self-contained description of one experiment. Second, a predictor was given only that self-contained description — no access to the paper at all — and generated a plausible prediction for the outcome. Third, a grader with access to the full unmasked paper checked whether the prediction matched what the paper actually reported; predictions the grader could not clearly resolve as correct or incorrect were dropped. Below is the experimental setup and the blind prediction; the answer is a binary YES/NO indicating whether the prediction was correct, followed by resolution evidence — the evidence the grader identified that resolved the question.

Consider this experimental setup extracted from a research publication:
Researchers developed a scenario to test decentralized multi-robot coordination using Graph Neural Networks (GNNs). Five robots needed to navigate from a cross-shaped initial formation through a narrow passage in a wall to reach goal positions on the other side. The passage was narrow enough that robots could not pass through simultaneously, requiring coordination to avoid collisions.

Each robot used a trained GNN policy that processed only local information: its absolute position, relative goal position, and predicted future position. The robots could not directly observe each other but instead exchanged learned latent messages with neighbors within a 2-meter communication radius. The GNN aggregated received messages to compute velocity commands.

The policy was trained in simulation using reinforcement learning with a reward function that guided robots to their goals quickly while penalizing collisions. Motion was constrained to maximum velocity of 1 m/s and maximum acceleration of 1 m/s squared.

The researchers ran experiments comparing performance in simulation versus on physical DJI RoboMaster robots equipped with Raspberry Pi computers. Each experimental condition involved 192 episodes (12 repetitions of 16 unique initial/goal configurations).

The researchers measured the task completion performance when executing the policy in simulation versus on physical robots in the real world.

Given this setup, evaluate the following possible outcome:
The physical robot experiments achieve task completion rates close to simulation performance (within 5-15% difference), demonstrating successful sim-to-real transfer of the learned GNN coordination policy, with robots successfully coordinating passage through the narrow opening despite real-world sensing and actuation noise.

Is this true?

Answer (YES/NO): NO